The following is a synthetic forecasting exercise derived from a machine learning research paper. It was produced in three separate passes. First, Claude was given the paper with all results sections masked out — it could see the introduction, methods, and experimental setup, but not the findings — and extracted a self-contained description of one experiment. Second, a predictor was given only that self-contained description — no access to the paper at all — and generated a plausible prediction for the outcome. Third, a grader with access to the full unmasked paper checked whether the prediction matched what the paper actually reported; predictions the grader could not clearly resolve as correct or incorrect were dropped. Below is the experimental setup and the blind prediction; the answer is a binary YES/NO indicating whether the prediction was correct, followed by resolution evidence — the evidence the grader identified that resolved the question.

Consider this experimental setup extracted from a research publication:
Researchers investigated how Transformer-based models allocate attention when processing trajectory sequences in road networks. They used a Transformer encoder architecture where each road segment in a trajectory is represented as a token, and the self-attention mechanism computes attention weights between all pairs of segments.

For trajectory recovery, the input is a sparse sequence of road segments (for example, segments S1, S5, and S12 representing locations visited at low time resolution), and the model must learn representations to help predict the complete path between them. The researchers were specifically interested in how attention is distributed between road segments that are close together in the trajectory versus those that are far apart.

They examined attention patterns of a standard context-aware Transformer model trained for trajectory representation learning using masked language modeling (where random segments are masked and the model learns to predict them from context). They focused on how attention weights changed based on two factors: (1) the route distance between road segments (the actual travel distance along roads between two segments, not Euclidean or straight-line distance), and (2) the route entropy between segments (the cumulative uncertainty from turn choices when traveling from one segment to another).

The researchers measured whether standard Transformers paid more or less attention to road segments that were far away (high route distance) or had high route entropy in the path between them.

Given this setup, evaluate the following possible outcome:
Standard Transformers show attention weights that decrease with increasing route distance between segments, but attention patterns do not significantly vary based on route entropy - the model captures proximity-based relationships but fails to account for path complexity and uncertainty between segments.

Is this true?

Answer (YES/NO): NO